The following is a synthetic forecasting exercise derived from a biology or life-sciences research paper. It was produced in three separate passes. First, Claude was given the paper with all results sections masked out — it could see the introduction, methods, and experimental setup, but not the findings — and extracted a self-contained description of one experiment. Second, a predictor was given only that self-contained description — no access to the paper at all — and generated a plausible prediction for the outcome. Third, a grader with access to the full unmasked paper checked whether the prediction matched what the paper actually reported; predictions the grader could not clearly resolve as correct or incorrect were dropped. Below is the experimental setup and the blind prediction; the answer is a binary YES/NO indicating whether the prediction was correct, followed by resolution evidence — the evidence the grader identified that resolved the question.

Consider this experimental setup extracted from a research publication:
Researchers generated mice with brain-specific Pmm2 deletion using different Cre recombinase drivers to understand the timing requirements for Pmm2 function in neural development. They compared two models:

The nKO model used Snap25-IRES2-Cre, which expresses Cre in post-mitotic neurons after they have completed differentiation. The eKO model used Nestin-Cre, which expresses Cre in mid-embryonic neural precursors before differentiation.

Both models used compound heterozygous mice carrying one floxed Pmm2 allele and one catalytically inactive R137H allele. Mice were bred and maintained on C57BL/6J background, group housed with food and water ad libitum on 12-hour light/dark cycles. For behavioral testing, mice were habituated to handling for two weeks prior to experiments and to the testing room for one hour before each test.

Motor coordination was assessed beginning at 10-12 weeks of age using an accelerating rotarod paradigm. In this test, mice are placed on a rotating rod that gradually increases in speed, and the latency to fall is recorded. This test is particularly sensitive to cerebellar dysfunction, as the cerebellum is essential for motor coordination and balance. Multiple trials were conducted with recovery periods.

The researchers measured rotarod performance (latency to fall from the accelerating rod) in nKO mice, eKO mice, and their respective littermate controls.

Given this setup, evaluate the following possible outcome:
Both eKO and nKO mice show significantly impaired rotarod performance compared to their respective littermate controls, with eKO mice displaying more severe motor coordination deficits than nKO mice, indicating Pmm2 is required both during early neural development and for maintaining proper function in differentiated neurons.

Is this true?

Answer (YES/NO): NO